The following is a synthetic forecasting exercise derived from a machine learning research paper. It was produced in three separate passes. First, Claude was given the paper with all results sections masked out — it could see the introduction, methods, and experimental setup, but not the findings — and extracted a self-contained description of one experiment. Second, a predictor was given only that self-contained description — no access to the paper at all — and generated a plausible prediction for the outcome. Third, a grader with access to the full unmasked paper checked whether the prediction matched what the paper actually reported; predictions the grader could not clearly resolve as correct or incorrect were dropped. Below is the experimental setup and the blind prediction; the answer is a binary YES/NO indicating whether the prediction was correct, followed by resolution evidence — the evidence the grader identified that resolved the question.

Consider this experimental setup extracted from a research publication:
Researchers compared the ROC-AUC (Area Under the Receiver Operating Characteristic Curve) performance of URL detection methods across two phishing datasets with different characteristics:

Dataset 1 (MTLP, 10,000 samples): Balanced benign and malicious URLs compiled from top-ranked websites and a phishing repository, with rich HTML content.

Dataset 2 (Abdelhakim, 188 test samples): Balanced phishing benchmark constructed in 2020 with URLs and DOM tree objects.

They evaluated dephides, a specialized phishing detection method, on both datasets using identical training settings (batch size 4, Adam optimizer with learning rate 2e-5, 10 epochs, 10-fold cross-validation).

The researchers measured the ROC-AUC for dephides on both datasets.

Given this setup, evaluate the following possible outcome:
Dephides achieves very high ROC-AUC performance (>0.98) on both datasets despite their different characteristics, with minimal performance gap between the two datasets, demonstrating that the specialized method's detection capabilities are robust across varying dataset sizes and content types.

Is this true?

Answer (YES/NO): NO